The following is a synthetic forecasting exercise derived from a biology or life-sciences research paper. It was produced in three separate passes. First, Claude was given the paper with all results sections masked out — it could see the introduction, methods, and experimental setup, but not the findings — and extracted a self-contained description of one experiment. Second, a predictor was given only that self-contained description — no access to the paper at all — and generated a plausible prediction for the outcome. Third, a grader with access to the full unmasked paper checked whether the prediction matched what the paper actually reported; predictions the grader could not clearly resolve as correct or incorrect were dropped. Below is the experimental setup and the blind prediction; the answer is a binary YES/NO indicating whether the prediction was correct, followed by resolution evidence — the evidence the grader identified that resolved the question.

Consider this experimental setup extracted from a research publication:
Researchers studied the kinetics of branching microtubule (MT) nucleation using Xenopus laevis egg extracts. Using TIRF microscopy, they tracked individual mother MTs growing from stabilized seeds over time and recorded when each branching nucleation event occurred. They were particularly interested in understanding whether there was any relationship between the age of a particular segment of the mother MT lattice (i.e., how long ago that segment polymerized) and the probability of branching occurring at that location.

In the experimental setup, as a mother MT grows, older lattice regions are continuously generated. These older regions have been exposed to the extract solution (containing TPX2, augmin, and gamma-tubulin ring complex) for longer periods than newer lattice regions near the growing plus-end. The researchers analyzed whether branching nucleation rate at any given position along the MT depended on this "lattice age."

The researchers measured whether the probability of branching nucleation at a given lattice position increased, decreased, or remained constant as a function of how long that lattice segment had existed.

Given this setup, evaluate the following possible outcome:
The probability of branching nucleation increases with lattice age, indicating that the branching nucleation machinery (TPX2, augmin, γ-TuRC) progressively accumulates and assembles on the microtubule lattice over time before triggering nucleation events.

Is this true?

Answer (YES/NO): YES